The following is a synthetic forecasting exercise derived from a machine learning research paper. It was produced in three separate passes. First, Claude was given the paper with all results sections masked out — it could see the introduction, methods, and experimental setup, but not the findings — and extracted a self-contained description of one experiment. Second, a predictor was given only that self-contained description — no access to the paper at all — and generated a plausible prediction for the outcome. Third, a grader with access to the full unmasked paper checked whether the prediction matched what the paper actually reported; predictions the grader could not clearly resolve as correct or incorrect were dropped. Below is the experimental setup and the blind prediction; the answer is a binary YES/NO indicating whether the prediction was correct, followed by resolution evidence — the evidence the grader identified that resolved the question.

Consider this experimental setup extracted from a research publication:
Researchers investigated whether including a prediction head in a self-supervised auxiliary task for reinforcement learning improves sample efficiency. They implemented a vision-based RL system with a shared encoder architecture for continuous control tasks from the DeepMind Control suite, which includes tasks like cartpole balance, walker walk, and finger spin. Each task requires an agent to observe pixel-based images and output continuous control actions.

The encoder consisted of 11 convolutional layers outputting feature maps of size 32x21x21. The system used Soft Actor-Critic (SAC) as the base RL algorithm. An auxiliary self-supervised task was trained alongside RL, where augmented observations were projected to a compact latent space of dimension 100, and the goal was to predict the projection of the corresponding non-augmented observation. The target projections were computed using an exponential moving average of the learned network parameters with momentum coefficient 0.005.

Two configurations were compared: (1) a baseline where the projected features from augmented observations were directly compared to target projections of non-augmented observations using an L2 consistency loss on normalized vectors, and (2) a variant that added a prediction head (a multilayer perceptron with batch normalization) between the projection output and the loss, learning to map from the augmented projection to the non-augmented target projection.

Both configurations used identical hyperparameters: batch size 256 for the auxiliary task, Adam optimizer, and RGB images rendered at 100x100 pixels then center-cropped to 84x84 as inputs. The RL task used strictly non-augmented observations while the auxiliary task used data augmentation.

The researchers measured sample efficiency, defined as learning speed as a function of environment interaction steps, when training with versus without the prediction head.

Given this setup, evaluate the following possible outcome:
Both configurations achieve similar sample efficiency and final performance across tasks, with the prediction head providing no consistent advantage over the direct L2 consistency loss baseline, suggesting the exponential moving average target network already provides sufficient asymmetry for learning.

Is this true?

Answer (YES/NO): NO